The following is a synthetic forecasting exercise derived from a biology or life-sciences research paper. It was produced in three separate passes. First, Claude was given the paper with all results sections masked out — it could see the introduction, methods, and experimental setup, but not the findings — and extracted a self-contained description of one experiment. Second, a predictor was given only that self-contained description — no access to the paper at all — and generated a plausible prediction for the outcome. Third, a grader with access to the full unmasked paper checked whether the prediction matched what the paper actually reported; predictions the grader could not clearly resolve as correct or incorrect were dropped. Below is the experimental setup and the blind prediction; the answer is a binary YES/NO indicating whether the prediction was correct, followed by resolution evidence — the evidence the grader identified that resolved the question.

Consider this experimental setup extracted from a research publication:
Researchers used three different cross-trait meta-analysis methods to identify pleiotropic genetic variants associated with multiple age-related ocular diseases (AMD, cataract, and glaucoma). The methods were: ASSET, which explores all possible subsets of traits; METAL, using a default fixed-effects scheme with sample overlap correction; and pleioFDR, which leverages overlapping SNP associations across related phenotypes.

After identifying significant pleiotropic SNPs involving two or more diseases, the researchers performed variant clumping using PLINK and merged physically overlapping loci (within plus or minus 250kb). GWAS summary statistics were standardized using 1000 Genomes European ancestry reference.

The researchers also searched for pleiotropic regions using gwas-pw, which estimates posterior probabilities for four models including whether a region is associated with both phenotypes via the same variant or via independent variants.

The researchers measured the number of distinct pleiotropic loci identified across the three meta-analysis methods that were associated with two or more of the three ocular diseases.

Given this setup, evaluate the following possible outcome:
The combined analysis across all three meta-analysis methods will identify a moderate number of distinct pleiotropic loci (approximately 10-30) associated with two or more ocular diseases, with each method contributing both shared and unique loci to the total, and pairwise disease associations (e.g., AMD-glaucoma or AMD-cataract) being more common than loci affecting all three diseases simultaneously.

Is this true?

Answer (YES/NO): NO